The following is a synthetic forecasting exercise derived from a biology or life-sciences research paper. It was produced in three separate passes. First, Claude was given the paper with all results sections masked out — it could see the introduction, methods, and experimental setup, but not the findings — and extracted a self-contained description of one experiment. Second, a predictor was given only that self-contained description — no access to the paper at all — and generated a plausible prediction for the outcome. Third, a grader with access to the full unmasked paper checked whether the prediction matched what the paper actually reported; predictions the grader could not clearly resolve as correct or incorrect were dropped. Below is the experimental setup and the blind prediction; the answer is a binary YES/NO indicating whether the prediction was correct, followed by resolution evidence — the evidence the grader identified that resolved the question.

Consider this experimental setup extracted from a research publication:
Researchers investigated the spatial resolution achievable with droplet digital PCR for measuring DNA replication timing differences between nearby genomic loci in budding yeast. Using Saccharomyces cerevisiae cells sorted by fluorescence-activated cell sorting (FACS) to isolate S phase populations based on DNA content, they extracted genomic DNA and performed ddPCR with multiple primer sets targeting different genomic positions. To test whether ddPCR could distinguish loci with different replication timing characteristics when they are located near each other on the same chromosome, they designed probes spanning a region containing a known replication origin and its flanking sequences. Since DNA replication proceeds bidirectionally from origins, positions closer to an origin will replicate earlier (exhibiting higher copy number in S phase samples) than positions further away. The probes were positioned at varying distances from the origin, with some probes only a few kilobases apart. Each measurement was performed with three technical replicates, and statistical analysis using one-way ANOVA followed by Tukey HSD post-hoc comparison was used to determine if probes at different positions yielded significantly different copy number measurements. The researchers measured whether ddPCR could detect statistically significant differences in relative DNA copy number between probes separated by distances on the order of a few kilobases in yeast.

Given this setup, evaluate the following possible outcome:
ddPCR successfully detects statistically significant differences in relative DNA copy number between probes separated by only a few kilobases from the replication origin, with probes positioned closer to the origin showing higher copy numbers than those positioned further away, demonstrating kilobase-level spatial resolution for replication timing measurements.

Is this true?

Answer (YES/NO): YES